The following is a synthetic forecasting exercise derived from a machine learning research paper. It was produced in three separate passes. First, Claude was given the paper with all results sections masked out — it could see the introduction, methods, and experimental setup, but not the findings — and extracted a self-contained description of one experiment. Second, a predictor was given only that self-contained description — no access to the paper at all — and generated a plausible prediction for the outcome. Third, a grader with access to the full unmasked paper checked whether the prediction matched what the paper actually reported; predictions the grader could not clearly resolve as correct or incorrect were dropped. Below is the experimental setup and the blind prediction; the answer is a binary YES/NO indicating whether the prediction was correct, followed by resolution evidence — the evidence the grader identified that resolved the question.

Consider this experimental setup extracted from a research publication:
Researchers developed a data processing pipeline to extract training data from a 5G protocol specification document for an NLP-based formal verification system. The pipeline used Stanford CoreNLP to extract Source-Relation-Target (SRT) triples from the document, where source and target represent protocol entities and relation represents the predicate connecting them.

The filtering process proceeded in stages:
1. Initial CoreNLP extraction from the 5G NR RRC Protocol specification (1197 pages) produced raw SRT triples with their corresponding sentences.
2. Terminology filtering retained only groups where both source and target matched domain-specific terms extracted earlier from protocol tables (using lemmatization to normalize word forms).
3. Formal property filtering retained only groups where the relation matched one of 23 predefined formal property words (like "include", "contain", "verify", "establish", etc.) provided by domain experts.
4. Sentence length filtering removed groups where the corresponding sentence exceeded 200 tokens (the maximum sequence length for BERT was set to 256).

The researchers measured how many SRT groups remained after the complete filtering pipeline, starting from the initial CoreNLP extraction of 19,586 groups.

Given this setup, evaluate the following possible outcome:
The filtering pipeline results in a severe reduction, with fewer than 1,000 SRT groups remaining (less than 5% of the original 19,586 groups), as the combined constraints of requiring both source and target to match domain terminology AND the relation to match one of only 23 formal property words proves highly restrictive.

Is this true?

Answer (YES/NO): NO